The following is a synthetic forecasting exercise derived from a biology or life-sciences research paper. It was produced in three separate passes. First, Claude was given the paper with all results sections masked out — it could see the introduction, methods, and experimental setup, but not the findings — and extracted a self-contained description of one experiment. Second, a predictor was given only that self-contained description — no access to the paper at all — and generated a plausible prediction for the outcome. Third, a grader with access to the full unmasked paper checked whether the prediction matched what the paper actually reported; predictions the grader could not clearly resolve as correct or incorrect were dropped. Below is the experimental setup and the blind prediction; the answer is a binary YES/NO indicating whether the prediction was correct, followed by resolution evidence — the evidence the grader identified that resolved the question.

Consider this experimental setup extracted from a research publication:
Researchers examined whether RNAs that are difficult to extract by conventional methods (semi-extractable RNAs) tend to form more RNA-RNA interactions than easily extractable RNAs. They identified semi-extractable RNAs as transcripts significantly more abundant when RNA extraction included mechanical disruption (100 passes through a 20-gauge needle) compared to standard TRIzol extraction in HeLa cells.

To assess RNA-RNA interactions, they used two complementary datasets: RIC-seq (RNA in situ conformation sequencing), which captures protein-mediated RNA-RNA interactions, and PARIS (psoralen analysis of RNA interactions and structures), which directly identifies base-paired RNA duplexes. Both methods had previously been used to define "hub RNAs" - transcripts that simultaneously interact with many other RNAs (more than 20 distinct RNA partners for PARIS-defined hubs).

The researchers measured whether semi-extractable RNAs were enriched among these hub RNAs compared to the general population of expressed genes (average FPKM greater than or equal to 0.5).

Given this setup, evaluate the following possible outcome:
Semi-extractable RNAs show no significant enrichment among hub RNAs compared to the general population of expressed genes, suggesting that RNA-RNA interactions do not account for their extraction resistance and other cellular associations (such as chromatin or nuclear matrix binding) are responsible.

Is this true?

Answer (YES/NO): NO